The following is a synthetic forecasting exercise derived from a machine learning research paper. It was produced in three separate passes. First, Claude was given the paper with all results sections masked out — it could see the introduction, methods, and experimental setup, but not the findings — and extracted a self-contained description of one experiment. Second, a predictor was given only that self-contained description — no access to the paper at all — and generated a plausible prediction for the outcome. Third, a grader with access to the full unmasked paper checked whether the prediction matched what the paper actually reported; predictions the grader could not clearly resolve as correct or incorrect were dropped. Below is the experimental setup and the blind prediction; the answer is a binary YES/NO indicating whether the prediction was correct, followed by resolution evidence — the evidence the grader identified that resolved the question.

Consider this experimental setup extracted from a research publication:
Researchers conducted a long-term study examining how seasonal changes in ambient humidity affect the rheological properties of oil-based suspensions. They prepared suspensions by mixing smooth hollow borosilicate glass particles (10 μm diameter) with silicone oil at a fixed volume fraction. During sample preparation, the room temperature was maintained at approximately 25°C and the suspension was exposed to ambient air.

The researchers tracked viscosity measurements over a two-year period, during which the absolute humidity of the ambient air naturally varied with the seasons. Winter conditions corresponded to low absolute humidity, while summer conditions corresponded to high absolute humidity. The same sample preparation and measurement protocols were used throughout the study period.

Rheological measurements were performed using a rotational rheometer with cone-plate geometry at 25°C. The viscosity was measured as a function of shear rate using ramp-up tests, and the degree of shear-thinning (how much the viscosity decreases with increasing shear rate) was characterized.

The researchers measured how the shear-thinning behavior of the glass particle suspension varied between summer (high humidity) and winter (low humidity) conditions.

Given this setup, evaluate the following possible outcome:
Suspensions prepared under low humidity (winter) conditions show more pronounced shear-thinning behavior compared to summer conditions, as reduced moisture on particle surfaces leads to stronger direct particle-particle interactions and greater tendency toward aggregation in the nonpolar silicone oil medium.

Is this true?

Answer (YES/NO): NO